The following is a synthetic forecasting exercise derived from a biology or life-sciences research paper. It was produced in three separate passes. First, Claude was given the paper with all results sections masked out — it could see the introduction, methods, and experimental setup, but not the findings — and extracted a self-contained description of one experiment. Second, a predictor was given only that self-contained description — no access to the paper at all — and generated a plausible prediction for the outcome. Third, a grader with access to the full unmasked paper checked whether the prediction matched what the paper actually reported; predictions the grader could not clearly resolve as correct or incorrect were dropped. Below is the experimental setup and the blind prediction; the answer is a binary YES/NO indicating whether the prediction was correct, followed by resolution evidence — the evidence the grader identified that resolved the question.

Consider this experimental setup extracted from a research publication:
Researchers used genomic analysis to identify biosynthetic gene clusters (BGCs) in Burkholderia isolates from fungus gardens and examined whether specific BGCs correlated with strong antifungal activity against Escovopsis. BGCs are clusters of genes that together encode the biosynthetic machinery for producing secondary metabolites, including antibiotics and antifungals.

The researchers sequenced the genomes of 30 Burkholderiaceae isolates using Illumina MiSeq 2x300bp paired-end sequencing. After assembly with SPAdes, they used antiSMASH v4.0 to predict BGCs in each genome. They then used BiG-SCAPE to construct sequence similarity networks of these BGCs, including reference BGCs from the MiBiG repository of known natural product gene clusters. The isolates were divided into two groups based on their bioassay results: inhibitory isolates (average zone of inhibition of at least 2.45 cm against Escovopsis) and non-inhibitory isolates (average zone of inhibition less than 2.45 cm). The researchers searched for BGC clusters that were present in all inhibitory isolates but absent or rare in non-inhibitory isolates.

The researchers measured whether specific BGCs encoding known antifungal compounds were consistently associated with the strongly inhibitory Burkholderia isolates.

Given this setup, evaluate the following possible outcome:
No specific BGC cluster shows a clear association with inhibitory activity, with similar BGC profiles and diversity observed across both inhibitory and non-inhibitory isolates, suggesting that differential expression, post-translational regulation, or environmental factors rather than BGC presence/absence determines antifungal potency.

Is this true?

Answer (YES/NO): NO